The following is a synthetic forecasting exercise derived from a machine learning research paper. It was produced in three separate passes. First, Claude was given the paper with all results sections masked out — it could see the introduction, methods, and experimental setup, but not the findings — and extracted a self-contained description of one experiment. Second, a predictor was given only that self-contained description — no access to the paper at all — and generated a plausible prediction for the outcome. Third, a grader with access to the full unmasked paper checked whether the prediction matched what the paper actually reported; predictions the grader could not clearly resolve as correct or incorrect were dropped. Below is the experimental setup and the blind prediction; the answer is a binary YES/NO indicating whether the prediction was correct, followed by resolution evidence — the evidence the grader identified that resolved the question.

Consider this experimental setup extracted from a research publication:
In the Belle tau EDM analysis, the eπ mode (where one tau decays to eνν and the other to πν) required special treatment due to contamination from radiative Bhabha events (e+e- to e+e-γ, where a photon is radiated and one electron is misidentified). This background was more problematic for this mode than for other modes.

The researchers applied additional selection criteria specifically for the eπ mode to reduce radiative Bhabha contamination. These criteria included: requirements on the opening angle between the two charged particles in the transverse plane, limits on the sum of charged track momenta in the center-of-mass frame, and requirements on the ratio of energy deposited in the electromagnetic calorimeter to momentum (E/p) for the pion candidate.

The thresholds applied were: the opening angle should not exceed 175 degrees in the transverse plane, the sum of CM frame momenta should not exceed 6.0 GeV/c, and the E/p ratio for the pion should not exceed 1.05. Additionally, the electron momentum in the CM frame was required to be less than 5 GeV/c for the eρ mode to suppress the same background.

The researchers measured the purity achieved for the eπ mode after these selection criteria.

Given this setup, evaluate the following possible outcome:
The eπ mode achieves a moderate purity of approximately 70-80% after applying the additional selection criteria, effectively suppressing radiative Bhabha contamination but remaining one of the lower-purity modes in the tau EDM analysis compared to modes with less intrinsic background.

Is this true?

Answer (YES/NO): NO